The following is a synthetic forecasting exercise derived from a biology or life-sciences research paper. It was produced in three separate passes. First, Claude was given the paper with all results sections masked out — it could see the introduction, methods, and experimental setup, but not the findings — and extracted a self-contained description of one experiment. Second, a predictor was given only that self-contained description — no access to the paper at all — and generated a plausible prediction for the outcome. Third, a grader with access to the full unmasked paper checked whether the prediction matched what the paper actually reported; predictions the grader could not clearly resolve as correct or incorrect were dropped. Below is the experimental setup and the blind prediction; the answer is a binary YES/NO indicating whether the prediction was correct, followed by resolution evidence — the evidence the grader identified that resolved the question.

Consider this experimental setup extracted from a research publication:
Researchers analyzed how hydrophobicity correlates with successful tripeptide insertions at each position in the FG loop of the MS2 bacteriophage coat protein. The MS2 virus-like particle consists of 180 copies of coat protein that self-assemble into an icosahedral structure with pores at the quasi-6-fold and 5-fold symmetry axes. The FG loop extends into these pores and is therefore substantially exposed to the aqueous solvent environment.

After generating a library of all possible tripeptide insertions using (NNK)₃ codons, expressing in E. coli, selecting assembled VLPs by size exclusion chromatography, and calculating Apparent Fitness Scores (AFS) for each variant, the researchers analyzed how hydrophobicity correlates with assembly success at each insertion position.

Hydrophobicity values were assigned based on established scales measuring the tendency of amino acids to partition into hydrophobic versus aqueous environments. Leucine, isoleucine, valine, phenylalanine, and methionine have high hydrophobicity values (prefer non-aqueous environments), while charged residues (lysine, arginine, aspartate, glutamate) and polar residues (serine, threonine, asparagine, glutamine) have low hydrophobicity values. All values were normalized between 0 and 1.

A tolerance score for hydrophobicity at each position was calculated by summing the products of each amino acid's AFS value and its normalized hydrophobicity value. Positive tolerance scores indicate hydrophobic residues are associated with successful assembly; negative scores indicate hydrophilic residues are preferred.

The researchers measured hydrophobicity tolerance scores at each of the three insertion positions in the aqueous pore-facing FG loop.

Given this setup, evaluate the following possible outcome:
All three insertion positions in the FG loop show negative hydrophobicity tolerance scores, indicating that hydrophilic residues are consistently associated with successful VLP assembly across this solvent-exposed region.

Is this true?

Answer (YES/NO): YES